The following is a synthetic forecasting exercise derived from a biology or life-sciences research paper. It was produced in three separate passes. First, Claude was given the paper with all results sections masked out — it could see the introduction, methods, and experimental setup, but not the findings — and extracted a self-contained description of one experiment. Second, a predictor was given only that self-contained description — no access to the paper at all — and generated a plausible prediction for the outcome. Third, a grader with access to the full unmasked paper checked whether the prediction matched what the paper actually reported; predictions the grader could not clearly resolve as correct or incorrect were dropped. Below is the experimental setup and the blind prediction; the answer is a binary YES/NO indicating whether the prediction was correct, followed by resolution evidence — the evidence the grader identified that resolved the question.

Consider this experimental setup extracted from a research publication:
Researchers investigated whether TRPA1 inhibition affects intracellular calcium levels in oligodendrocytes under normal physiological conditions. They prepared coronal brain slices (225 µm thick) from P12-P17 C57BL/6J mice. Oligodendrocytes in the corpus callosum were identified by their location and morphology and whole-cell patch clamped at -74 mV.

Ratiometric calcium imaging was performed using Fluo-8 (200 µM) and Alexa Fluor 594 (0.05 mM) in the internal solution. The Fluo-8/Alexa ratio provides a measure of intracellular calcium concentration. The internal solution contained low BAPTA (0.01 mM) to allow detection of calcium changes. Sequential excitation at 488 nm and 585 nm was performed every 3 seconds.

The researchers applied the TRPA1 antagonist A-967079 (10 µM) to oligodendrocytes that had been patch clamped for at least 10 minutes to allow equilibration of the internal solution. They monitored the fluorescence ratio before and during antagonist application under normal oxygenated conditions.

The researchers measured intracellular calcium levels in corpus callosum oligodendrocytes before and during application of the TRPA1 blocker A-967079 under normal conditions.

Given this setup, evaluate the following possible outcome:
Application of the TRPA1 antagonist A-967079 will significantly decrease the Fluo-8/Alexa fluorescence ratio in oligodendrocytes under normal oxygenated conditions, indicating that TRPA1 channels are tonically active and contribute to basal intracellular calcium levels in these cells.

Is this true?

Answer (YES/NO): YES